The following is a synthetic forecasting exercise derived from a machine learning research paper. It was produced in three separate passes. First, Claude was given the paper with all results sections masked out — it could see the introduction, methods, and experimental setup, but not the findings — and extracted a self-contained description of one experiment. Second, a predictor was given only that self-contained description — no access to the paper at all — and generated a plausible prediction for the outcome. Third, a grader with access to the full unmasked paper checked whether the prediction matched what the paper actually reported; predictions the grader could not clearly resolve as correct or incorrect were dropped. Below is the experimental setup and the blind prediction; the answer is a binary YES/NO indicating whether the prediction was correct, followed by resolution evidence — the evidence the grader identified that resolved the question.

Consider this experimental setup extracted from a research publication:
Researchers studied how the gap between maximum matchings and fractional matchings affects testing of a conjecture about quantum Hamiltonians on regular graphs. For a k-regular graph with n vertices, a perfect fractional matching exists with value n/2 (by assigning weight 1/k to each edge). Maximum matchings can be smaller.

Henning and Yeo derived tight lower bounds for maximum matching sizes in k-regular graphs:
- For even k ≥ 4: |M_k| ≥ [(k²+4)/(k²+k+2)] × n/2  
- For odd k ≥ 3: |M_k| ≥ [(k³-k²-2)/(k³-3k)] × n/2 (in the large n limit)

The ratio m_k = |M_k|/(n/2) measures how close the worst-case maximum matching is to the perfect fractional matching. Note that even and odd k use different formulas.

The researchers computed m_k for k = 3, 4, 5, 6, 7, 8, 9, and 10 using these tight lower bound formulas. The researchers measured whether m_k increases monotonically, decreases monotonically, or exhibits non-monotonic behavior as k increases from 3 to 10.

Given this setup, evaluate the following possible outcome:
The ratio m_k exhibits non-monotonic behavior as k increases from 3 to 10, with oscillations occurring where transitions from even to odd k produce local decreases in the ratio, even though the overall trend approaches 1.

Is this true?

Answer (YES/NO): NO